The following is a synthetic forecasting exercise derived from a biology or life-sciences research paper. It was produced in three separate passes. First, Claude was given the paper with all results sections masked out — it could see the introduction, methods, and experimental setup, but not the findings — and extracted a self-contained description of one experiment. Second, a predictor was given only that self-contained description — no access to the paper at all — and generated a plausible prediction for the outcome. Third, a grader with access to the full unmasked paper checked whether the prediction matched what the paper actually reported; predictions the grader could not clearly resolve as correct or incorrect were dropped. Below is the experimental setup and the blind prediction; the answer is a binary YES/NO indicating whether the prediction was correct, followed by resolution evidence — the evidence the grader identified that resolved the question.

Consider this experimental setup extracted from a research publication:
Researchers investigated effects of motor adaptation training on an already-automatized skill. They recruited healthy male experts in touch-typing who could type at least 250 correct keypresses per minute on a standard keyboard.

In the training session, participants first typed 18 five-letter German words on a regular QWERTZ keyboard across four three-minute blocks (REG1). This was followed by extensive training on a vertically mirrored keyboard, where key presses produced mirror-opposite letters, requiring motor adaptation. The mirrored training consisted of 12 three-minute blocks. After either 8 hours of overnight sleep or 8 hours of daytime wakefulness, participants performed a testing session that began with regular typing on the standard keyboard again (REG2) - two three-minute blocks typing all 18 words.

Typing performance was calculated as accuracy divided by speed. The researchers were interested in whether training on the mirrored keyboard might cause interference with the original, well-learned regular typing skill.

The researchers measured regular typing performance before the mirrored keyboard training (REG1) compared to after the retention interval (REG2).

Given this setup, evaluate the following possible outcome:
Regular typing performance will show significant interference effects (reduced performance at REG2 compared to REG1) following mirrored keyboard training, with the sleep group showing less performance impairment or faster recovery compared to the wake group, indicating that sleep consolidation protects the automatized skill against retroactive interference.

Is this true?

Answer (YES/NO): NO